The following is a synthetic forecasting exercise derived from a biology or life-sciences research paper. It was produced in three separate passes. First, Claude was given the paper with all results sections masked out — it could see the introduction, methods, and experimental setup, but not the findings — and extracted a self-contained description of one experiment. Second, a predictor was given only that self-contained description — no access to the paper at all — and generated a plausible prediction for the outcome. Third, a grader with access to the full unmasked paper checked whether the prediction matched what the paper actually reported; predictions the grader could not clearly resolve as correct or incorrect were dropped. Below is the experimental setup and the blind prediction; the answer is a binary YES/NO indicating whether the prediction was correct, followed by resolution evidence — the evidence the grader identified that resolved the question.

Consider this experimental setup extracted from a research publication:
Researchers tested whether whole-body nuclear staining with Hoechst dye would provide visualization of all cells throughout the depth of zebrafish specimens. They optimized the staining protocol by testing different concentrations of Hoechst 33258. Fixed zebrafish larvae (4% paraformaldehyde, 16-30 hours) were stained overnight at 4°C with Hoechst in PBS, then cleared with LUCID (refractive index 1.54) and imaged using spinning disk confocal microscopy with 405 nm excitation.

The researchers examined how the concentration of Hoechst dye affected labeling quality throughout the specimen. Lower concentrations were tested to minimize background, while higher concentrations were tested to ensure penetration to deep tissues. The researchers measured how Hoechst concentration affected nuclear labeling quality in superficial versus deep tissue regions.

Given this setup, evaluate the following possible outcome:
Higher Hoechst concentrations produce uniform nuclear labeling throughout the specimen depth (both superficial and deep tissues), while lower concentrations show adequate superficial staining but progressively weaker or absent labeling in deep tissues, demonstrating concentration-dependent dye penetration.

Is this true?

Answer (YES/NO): NO